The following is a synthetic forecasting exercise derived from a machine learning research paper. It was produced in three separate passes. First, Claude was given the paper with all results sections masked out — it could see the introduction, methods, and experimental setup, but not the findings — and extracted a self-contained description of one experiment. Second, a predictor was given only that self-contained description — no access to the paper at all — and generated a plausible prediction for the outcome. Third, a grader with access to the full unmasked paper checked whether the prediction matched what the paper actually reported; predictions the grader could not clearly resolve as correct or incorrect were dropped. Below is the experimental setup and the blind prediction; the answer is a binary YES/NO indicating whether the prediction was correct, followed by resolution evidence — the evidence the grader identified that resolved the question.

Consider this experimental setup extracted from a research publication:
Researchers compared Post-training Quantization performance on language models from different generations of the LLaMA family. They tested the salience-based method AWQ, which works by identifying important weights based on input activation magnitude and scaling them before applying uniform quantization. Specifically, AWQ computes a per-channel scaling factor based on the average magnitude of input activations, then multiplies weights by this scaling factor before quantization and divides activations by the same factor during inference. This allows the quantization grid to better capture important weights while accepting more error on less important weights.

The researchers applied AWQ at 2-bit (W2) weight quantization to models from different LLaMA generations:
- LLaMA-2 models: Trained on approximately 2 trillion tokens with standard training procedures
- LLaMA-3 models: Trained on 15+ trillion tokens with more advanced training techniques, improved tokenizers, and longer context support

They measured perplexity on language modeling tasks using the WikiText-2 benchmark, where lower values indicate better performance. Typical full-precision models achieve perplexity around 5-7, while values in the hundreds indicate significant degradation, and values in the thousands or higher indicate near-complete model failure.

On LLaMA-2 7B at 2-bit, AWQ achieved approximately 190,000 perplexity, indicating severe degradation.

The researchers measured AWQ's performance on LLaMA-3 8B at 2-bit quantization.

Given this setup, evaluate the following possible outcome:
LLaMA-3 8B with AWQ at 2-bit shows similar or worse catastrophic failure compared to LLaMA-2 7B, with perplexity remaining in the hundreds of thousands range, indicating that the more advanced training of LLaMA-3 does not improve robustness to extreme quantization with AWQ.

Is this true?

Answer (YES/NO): NO